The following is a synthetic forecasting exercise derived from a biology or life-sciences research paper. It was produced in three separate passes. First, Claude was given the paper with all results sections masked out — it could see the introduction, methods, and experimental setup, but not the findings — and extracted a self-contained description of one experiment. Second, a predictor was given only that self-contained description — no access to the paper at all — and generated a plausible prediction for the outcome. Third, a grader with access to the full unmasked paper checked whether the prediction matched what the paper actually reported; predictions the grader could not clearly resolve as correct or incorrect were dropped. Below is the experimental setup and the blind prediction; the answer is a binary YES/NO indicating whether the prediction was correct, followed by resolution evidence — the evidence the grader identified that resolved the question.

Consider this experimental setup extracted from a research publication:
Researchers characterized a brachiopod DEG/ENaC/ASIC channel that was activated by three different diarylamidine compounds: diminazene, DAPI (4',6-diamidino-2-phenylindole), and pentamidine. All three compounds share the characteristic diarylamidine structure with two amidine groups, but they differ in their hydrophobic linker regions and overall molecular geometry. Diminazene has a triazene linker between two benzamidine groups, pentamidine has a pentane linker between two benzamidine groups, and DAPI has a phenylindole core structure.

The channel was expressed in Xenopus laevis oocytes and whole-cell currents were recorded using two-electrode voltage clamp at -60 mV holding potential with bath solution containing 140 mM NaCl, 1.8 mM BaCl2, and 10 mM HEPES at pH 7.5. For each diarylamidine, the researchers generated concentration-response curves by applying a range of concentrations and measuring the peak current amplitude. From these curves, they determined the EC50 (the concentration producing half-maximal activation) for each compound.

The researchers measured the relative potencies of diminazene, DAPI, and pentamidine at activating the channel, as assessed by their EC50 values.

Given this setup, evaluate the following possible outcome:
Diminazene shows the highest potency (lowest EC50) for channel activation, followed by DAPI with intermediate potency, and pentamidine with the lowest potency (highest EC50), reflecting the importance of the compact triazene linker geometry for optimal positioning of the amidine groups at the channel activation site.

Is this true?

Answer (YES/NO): YES